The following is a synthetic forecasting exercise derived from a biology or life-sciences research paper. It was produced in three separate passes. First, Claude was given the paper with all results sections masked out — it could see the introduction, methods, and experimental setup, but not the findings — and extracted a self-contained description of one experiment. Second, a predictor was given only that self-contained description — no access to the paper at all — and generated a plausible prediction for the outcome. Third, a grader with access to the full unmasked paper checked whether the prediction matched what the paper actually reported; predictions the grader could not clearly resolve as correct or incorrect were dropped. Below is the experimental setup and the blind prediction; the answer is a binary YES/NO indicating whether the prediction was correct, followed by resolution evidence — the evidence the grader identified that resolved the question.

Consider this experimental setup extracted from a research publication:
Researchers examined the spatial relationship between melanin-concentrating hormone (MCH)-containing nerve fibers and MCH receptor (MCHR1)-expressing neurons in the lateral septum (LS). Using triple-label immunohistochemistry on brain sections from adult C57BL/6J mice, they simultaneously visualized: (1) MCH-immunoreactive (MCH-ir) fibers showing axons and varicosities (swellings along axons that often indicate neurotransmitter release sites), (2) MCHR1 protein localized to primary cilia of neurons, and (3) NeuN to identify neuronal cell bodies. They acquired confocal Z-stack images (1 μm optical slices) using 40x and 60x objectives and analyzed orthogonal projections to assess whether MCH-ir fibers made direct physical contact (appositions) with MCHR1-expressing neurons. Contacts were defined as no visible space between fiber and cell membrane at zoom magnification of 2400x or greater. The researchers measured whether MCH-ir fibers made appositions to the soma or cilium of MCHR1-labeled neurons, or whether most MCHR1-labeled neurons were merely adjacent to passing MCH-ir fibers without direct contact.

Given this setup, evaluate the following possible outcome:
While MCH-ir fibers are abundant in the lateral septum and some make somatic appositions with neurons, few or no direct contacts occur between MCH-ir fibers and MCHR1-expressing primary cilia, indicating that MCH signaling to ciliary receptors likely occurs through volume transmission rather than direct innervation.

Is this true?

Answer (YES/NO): NO